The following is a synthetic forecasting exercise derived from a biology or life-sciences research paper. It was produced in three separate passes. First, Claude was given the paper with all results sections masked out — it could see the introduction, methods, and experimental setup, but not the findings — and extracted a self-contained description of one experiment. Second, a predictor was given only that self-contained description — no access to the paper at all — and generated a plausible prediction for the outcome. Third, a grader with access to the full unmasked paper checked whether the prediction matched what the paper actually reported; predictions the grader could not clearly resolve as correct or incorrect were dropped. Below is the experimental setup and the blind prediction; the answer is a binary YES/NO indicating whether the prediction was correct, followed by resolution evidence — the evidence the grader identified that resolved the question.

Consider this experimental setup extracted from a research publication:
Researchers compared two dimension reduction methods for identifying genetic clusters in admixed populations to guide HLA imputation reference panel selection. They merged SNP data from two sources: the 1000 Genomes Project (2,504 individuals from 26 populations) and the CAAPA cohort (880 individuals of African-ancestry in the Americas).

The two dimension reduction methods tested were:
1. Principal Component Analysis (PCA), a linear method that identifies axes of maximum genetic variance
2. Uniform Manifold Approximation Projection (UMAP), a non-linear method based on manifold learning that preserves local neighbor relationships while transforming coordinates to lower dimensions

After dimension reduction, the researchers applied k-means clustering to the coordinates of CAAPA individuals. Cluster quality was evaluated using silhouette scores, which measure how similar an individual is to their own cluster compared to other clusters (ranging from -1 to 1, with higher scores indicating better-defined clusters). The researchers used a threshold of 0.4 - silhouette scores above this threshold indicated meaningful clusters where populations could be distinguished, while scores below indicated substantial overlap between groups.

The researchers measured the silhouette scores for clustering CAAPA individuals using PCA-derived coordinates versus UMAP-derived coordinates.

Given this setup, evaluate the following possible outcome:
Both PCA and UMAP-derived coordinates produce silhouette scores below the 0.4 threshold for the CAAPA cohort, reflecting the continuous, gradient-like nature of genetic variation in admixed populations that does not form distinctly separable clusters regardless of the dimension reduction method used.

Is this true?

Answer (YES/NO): NO